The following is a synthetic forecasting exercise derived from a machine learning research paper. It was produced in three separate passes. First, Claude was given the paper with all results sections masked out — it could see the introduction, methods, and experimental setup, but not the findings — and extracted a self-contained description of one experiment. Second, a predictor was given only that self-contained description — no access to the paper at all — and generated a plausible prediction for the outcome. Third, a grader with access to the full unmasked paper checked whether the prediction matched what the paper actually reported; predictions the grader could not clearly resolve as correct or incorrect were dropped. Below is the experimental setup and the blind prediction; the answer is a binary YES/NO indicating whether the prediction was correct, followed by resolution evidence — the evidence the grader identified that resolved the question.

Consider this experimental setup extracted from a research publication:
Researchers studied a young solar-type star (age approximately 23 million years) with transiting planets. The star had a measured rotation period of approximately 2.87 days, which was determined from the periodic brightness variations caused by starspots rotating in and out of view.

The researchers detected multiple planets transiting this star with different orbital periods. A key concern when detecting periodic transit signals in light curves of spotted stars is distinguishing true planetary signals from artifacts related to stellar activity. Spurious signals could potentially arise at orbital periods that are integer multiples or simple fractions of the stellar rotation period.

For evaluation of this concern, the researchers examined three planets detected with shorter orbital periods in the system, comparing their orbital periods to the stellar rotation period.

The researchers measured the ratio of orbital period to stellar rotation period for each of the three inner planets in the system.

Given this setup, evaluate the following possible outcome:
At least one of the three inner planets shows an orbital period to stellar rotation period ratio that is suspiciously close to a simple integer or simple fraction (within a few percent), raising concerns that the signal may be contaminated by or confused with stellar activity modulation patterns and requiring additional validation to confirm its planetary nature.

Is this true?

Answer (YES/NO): NO